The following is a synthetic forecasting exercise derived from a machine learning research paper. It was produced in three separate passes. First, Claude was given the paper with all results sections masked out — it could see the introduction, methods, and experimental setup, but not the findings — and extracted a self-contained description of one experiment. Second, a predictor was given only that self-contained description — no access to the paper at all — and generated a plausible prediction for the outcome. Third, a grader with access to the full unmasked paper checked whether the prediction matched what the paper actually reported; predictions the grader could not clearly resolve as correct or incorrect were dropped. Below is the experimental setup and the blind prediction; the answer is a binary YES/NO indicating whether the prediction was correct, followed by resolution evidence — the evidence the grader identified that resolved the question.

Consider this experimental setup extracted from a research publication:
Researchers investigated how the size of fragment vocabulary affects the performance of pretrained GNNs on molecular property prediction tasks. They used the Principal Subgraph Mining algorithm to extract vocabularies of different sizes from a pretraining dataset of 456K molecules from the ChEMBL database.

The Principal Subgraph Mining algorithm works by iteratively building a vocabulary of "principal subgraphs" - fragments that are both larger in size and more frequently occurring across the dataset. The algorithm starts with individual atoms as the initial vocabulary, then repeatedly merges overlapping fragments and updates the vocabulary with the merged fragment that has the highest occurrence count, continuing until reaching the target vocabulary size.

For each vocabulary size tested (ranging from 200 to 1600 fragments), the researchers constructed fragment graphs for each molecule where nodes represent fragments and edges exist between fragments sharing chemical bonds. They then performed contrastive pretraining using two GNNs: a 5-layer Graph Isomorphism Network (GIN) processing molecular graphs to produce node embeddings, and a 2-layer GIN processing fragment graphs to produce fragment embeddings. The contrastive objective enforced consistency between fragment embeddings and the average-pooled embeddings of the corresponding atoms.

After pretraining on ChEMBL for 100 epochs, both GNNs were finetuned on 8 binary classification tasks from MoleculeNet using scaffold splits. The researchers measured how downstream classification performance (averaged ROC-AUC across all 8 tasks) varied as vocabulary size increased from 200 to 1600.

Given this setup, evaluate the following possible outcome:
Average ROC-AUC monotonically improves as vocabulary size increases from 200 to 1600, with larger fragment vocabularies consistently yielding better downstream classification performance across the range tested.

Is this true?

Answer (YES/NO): NO